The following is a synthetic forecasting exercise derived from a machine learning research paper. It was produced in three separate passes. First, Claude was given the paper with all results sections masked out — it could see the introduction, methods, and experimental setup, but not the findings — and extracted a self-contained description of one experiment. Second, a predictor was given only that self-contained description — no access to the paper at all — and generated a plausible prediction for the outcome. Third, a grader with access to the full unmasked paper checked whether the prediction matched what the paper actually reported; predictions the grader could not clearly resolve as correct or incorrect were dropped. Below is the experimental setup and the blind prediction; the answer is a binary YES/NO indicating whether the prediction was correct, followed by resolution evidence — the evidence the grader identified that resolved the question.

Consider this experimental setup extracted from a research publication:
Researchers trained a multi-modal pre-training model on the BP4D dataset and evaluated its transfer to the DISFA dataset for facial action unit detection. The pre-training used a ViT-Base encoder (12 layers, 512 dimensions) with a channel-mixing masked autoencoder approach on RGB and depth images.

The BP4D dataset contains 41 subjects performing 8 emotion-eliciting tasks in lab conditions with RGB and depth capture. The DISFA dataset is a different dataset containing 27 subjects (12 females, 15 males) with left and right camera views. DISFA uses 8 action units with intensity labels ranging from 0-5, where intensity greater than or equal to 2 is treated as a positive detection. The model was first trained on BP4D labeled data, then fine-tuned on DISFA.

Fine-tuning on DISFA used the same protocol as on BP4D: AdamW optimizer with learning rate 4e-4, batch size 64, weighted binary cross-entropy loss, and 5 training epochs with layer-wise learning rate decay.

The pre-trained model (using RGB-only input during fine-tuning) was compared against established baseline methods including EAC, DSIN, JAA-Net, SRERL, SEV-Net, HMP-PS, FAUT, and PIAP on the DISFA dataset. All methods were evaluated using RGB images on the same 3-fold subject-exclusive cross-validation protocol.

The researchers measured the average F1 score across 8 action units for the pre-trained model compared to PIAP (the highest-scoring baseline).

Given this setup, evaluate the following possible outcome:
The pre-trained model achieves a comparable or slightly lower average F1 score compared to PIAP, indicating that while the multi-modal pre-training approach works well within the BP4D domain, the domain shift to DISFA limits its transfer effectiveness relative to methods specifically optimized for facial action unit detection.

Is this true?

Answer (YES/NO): YES